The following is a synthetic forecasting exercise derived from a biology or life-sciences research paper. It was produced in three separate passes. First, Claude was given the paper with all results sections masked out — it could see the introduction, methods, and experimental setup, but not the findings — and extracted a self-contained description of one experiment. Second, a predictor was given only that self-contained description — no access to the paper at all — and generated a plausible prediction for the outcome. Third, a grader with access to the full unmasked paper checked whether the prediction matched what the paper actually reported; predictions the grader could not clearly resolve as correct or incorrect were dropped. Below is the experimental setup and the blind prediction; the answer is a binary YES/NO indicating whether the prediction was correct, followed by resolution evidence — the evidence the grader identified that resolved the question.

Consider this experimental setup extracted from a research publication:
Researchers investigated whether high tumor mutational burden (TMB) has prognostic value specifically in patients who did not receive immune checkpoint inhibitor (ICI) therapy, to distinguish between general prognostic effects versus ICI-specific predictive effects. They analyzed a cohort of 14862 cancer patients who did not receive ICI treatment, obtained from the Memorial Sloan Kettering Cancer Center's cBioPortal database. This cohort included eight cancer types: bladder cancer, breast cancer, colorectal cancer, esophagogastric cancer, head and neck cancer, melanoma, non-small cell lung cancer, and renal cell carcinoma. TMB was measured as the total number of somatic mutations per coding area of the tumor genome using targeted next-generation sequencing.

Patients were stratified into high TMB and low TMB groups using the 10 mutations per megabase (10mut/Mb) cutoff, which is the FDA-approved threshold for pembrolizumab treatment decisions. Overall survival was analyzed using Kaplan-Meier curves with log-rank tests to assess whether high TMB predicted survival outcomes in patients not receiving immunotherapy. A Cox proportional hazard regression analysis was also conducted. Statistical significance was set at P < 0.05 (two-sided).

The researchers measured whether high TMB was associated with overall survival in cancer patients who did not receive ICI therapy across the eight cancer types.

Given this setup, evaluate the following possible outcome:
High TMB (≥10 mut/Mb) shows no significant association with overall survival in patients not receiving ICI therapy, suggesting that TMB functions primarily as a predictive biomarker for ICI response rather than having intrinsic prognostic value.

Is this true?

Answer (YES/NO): NO